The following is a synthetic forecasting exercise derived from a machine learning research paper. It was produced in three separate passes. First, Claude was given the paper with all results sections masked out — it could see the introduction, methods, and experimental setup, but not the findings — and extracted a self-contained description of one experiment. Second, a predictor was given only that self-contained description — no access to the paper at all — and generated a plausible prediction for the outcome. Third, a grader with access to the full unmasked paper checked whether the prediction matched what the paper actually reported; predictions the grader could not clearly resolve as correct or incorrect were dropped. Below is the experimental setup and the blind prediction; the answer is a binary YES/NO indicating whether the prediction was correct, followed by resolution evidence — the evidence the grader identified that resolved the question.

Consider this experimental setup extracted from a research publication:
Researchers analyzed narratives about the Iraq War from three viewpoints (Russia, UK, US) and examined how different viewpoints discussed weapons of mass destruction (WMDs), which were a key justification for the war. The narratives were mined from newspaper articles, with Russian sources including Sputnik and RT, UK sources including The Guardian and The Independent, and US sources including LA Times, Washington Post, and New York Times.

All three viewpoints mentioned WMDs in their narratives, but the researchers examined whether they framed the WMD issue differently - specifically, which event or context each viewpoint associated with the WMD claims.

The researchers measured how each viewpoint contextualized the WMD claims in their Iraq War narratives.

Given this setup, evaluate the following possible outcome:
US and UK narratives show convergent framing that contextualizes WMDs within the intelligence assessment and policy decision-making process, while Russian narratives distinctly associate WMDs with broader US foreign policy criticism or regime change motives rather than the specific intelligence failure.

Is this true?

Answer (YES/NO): NO